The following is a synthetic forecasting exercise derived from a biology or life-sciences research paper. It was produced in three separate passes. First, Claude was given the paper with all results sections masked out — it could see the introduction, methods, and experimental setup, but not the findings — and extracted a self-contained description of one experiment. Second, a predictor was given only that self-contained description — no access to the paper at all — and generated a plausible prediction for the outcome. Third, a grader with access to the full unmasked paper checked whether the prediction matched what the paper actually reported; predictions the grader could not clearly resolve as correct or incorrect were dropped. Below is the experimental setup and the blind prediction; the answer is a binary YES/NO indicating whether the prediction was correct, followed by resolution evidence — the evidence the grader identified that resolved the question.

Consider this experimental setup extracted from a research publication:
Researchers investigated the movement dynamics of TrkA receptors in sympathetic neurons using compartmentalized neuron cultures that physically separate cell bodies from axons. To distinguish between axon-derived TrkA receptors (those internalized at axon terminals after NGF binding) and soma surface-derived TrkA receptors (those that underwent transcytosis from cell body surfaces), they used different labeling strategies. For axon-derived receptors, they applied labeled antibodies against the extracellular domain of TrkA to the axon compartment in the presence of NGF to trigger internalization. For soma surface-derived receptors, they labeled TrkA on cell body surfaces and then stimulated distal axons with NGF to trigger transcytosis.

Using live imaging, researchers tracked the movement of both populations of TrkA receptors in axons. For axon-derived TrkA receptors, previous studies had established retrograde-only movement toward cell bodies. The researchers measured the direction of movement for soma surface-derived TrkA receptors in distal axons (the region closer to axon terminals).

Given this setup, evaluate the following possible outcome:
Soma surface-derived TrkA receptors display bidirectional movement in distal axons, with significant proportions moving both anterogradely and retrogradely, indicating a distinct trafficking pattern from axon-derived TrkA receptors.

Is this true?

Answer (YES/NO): YES